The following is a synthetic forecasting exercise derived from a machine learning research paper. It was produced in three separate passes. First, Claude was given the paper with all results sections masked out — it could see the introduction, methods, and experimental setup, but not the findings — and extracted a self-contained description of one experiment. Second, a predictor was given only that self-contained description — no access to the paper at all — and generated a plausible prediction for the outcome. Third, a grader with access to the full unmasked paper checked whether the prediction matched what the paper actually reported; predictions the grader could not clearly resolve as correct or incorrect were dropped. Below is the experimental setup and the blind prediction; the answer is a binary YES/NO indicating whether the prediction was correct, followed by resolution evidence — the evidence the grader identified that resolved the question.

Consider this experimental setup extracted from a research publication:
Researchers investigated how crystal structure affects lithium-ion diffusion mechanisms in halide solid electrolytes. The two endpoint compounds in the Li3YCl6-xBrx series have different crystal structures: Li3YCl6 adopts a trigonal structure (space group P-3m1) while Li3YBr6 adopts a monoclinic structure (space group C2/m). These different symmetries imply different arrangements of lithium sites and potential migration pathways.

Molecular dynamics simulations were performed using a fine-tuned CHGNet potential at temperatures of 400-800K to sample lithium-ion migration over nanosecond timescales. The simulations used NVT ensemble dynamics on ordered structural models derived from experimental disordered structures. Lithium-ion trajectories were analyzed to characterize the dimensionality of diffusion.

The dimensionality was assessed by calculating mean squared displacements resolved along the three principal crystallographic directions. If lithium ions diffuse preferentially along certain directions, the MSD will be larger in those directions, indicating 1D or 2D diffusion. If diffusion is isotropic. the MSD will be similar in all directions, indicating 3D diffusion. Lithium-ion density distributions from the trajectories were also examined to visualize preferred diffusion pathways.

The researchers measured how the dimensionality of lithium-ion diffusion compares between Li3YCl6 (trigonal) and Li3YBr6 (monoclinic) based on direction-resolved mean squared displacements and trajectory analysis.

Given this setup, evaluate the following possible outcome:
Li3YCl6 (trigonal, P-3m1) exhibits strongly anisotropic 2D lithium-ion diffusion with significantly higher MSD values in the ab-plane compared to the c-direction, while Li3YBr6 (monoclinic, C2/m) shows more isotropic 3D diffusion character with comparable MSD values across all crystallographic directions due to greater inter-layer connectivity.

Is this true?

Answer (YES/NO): NO